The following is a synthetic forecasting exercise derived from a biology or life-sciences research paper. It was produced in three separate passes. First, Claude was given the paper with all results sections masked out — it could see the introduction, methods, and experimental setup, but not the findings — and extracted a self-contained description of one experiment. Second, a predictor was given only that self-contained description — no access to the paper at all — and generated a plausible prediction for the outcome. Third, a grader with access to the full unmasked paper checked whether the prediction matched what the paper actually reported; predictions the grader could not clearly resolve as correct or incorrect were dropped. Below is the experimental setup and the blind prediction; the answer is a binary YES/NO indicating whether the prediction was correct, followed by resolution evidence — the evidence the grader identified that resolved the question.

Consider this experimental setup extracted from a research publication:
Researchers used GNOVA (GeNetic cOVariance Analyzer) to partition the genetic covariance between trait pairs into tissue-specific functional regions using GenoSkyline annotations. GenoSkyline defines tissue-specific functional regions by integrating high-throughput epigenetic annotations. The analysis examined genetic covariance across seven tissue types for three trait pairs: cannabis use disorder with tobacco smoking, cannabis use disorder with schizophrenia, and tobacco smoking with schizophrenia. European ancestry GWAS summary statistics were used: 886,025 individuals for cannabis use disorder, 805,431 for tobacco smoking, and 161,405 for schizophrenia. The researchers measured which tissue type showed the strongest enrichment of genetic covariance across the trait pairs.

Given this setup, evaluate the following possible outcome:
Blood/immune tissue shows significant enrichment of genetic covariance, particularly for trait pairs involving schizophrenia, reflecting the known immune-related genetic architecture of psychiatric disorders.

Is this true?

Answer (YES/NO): NO